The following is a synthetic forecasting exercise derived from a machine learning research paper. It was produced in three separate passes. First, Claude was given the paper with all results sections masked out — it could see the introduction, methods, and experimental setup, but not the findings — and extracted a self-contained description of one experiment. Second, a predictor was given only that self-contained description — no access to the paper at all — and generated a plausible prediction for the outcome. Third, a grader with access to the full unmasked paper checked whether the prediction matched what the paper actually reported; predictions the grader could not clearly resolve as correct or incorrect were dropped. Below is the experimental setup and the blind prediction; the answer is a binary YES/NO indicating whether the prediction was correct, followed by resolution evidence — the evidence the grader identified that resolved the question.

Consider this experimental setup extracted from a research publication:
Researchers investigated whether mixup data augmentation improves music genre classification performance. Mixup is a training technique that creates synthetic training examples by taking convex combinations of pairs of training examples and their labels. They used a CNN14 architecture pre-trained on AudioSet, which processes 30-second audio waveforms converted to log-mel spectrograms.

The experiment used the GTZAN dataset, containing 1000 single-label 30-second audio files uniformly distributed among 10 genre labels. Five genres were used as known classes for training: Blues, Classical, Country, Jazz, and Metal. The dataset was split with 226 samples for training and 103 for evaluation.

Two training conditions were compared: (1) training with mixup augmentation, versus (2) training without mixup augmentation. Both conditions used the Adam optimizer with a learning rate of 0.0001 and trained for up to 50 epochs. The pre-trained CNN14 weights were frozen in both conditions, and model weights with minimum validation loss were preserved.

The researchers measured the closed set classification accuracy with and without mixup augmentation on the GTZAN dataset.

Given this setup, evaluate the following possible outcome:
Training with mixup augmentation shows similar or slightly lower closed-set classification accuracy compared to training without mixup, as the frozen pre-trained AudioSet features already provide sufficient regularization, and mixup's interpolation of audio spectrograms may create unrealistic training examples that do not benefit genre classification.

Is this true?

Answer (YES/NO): YES